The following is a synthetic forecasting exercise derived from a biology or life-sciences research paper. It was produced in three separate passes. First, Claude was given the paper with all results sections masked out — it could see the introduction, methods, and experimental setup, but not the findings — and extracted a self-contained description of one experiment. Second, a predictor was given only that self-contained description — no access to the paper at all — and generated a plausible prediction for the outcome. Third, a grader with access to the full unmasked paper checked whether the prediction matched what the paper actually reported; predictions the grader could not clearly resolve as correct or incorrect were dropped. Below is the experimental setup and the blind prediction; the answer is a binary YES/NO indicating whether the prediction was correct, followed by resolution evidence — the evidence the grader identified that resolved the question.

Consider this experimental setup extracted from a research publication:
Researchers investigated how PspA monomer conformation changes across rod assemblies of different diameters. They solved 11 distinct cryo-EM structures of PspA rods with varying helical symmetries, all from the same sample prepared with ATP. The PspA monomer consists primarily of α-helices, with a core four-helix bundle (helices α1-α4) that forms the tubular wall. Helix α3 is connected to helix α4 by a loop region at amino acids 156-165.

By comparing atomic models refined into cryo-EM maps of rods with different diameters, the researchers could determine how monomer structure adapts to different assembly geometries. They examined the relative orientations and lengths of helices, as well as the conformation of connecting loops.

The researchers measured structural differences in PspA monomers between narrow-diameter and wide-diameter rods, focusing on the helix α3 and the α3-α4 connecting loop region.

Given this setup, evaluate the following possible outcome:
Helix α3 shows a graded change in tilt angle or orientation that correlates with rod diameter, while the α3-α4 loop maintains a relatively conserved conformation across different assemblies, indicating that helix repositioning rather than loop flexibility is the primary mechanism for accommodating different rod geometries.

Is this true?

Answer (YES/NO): NO